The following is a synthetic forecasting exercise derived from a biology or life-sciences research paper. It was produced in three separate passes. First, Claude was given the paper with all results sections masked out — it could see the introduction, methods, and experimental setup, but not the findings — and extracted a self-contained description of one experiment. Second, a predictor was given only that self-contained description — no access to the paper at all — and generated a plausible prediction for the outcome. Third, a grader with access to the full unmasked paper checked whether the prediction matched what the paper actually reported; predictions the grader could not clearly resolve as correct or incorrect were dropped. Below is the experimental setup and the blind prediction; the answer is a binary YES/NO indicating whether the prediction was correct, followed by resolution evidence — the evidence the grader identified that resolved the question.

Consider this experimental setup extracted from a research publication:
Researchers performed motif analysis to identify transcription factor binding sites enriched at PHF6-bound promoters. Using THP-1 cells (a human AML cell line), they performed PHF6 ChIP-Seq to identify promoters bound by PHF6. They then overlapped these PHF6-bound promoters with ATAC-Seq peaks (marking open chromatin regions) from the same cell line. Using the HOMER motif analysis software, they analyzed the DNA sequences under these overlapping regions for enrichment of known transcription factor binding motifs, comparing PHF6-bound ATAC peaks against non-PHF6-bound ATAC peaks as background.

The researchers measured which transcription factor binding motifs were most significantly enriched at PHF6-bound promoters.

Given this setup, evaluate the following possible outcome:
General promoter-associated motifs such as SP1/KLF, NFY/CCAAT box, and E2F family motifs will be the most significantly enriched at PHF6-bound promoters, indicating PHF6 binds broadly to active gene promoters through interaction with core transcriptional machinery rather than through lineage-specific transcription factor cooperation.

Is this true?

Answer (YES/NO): NO